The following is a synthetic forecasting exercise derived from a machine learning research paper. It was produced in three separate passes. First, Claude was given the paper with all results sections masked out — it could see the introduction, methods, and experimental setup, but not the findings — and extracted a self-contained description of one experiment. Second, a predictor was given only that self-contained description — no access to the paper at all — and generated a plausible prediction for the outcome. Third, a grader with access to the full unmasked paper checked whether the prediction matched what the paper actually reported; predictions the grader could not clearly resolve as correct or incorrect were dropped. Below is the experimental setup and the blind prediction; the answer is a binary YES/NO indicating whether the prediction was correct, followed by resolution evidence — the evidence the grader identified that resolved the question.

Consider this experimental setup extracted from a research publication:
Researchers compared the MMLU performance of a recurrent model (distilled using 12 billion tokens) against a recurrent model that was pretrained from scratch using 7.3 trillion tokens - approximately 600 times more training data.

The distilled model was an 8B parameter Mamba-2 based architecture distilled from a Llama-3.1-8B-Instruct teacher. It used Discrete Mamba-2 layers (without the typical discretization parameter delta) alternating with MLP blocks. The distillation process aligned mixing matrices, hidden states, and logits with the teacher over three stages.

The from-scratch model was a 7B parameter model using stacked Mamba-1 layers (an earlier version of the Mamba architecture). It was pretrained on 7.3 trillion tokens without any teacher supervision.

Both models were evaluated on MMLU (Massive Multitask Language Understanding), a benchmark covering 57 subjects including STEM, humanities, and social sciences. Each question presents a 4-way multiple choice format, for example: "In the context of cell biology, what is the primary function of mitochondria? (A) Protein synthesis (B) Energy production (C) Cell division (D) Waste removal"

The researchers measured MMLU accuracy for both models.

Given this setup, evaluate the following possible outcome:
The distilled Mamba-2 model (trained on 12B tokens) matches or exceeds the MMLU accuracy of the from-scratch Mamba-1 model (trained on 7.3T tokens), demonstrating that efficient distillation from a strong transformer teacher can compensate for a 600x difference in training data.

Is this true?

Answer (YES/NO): NO